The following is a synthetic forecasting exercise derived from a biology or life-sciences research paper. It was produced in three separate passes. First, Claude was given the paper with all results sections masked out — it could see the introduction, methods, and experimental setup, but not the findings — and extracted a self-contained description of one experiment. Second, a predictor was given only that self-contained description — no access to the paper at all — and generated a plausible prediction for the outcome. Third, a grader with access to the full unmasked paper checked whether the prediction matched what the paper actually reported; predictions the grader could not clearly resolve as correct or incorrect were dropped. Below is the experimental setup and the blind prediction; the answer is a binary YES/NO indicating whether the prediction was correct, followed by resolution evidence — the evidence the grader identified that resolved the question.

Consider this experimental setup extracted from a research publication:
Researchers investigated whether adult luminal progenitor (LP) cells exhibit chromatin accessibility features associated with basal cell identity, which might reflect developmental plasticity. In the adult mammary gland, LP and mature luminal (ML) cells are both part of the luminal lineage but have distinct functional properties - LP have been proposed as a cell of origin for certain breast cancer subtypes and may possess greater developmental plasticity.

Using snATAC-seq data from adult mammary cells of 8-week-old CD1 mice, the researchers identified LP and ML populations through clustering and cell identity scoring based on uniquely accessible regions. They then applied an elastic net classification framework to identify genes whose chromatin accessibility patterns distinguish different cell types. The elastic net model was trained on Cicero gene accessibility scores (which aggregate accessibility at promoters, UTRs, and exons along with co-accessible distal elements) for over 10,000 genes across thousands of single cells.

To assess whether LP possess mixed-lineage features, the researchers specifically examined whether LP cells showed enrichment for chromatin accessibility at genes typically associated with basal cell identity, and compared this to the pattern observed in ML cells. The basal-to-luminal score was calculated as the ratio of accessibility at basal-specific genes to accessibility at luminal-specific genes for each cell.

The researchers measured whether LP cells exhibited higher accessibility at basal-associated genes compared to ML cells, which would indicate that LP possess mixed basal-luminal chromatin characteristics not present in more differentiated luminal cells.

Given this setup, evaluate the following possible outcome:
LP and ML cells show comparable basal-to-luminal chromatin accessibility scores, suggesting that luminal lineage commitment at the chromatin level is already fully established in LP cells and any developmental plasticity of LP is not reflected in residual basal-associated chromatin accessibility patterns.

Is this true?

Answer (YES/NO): NO